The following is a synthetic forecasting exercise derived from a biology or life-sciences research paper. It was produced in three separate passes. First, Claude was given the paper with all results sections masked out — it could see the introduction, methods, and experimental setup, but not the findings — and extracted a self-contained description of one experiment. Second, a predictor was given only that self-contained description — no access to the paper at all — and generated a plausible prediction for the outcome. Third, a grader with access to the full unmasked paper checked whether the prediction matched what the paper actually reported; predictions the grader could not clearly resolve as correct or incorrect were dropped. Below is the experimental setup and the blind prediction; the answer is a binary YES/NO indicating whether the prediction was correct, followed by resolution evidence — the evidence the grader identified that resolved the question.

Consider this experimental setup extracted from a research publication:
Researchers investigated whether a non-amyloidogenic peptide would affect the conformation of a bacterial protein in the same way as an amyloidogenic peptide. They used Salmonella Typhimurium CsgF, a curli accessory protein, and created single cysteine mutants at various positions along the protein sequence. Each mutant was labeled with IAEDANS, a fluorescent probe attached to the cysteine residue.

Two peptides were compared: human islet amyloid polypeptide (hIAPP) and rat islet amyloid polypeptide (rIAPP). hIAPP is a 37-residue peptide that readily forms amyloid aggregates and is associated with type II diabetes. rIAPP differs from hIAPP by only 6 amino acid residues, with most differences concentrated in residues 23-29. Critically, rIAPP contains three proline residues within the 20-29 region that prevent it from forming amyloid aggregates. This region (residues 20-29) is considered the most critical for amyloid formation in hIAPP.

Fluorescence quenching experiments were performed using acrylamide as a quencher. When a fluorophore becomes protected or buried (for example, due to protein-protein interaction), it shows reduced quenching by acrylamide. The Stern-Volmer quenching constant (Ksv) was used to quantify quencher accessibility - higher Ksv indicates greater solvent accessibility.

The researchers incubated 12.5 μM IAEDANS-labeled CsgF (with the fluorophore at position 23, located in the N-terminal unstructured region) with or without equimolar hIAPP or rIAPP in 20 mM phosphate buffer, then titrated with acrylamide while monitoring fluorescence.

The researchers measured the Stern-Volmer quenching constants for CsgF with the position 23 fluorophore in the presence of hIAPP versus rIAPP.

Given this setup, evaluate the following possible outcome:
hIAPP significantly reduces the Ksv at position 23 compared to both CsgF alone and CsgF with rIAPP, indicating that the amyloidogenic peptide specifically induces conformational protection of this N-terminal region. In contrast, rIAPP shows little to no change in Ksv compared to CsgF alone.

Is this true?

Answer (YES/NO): YES